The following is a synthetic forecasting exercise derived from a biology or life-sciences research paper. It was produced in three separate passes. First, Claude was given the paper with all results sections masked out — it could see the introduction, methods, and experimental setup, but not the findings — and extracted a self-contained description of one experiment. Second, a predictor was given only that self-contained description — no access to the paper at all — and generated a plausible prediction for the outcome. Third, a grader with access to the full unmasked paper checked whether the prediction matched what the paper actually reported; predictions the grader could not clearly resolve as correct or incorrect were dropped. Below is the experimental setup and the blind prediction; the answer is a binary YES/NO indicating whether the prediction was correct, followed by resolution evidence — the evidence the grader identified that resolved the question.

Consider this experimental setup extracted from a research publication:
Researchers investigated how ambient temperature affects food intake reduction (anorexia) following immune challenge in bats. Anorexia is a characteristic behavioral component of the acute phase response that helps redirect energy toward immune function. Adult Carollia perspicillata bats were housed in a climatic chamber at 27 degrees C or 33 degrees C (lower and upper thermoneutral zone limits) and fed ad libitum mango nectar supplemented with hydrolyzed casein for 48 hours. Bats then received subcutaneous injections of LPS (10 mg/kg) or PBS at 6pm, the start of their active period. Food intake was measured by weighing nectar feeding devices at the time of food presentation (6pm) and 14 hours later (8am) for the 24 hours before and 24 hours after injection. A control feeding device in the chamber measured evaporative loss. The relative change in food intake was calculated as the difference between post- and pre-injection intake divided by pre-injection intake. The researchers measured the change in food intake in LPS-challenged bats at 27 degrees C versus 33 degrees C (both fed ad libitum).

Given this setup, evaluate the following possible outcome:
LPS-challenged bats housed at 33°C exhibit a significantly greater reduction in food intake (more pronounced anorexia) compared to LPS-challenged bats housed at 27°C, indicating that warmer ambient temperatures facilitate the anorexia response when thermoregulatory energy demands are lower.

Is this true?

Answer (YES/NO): NO